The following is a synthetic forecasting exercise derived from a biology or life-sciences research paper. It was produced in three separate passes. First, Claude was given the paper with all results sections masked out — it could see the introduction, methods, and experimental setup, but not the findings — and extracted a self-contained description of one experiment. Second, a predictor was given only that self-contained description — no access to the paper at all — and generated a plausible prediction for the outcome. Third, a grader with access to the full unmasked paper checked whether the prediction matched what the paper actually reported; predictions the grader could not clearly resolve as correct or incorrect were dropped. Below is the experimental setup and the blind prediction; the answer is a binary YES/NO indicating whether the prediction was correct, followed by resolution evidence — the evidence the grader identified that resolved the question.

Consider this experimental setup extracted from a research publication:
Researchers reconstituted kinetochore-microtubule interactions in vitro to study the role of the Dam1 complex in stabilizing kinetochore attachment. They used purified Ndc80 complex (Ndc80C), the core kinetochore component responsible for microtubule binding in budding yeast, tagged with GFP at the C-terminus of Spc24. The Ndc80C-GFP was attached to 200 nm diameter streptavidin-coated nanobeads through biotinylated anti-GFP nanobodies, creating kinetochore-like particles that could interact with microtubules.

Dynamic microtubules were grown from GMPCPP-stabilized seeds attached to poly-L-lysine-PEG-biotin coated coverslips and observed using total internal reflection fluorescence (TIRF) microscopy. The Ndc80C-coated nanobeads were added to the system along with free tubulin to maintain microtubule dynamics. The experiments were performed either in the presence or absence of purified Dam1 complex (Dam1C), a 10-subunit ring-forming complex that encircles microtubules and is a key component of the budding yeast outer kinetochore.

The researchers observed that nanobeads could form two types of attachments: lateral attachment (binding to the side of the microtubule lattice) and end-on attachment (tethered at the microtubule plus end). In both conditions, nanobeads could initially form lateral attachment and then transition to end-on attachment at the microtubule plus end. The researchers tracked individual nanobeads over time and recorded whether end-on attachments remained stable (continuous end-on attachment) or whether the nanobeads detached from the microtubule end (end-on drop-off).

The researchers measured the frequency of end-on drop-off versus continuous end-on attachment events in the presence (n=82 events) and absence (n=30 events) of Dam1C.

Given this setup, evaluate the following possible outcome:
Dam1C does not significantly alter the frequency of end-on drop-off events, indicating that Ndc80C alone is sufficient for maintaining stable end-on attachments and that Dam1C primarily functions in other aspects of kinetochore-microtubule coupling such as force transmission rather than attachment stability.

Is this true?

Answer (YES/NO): NO